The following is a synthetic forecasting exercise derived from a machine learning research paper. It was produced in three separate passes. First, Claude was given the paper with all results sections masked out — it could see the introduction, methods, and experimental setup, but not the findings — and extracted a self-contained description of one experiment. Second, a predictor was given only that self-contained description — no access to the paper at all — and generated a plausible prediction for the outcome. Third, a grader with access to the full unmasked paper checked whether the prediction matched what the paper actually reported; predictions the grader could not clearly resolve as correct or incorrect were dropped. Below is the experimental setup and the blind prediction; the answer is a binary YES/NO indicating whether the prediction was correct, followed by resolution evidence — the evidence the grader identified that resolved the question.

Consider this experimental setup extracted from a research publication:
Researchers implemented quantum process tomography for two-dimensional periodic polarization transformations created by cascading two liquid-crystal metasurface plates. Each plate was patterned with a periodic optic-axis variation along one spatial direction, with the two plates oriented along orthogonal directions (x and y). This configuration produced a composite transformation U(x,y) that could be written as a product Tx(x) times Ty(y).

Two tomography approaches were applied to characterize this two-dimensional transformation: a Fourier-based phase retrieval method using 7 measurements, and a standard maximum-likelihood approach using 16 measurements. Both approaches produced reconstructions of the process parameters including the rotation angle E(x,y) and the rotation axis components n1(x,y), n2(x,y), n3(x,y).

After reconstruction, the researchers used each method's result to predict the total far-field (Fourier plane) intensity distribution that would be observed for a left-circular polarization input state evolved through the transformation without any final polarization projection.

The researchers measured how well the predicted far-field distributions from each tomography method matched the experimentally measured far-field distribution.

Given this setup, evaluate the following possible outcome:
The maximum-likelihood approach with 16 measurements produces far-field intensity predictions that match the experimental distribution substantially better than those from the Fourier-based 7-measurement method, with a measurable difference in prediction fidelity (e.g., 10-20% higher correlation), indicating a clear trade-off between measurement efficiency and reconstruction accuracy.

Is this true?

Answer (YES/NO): NO